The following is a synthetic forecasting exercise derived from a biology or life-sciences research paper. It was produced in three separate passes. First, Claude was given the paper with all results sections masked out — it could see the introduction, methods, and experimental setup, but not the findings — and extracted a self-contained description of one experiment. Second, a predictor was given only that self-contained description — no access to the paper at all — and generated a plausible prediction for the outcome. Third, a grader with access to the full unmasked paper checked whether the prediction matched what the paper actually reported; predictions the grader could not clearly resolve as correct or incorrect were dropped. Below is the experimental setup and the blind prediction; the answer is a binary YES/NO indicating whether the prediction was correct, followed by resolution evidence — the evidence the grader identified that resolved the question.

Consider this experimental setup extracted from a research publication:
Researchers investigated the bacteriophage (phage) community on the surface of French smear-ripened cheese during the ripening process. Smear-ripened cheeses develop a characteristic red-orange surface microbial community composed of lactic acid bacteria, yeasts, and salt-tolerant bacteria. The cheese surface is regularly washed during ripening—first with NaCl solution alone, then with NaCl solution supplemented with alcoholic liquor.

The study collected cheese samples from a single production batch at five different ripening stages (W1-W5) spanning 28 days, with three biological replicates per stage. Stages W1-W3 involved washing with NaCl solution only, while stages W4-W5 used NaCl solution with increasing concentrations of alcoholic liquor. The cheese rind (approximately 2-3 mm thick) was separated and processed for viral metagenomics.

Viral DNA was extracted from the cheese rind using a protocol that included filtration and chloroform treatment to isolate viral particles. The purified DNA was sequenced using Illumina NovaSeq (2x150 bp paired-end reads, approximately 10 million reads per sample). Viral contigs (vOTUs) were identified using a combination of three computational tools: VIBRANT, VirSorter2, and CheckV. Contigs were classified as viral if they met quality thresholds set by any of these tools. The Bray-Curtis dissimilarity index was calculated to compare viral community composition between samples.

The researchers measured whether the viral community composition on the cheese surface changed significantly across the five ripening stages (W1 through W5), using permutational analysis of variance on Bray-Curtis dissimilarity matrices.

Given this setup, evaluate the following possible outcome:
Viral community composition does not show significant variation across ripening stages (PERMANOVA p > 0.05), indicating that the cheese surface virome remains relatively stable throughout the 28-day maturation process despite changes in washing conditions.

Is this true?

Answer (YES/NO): NO